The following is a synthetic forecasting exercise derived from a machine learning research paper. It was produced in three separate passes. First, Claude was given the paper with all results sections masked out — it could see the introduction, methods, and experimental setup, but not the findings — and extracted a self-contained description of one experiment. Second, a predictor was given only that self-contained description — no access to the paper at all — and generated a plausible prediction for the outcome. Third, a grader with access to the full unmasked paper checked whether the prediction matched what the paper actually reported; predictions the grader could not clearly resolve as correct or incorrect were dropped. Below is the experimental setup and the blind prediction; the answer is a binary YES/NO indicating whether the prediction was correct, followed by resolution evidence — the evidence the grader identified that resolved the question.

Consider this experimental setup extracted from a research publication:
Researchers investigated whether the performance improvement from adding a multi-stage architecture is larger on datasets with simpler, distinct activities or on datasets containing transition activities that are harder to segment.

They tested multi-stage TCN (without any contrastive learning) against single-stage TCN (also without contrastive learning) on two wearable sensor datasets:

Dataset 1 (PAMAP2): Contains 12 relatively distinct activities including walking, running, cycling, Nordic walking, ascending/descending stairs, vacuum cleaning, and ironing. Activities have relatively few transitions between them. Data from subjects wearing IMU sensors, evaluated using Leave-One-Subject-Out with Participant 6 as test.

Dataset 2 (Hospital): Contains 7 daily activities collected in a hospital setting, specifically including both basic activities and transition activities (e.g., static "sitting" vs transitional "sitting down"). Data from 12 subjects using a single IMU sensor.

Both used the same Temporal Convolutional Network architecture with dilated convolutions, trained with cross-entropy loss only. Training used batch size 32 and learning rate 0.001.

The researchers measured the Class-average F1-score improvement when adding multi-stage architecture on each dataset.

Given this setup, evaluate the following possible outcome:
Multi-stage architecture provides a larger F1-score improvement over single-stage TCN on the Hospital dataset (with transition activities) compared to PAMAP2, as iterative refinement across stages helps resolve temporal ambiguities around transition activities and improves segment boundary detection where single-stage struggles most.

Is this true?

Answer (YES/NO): YES